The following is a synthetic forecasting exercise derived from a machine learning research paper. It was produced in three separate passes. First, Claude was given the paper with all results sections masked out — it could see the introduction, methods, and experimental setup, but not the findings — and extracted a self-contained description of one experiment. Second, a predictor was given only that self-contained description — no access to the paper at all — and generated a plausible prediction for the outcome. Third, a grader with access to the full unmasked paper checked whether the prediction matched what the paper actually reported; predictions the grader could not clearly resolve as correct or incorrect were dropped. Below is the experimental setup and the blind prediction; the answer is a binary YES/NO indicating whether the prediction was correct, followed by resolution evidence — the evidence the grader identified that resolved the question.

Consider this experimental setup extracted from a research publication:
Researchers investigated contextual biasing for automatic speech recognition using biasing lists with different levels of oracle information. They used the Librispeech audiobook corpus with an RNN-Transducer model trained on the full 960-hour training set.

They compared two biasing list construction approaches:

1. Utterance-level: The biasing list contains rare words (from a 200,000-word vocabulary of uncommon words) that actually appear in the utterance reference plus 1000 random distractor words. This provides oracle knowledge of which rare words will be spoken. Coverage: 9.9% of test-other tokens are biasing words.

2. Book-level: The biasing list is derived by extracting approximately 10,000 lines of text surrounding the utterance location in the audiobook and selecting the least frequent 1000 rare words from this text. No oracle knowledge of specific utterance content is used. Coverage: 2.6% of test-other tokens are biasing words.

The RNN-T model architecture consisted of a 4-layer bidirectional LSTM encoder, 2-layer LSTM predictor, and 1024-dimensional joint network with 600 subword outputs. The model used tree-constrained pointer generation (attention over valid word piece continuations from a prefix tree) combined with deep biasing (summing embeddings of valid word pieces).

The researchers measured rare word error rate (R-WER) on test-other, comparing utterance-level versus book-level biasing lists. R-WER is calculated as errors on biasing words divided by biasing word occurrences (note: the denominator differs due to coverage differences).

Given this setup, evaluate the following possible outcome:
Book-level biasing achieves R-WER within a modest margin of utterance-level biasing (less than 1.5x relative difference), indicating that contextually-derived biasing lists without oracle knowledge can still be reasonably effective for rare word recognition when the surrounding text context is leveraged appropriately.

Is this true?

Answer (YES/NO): NO